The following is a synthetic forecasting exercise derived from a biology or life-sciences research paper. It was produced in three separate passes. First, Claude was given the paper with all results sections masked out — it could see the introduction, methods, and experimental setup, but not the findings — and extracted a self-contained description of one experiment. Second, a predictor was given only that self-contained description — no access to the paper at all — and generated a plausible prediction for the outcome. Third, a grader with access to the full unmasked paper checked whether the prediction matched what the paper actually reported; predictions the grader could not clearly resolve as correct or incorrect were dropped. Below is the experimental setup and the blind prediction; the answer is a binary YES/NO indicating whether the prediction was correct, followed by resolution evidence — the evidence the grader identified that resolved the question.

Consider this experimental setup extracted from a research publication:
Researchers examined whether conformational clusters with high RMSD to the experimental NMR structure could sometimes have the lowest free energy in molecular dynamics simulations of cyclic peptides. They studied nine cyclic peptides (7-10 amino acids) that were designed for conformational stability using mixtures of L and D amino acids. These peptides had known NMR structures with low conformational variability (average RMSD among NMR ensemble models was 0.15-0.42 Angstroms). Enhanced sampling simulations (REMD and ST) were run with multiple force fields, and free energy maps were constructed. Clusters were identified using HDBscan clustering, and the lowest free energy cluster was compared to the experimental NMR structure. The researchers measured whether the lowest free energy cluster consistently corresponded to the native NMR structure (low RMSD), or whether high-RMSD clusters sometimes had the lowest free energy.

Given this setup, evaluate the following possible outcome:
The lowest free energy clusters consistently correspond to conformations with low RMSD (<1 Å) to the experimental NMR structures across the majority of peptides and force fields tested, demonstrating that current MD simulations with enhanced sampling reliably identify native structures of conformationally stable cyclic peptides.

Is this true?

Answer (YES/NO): NO